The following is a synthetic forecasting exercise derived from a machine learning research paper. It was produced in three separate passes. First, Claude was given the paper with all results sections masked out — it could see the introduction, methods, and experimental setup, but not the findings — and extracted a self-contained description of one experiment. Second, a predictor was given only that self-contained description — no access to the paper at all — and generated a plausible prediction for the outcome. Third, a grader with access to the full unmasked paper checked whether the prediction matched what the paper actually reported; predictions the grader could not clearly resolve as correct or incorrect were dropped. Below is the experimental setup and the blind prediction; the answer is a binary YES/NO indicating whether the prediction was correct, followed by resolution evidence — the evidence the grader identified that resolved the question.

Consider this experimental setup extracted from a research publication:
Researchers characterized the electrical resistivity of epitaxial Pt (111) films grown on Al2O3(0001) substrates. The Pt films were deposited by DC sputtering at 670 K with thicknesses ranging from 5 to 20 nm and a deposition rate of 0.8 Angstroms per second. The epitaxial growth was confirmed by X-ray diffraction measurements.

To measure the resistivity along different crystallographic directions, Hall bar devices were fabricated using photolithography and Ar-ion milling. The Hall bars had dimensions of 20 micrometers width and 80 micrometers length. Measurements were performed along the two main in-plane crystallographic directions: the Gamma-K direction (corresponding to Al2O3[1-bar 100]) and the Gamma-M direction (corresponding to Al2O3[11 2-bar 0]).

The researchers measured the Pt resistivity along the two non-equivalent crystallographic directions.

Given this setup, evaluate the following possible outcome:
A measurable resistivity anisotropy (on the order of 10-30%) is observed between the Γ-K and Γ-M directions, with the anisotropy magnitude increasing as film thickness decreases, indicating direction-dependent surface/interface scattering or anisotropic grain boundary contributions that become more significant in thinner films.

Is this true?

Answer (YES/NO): NO